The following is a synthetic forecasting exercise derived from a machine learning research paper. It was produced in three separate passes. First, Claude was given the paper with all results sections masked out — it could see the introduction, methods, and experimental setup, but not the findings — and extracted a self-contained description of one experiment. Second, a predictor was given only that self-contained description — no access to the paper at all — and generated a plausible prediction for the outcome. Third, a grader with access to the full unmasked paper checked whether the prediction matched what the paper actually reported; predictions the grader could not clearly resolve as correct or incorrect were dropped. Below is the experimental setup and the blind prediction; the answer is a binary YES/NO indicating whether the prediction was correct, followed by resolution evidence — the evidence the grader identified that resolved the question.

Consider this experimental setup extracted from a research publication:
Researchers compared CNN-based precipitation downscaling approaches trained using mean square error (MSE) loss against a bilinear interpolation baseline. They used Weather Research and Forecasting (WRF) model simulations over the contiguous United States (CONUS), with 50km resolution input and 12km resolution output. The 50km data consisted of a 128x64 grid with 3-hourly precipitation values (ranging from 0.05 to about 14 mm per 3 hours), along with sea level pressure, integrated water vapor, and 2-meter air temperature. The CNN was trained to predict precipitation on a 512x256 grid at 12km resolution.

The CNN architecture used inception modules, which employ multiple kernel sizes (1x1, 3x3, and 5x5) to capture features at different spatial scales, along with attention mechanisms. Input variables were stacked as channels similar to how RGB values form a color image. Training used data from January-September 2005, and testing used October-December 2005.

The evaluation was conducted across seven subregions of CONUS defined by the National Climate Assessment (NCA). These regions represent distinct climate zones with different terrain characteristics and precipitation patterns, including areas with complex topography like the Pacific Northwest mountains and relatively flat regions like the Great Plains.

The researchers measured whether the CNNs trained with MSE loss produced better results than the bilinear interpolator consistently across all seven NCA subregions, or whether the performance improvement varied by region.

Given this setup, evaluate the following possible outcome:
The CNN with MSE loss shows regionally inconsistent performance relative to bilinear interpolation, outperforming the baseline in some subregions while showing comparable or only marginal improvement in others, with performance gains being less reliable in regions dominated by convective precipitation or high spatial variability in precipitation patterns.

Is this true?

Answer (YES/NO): YES